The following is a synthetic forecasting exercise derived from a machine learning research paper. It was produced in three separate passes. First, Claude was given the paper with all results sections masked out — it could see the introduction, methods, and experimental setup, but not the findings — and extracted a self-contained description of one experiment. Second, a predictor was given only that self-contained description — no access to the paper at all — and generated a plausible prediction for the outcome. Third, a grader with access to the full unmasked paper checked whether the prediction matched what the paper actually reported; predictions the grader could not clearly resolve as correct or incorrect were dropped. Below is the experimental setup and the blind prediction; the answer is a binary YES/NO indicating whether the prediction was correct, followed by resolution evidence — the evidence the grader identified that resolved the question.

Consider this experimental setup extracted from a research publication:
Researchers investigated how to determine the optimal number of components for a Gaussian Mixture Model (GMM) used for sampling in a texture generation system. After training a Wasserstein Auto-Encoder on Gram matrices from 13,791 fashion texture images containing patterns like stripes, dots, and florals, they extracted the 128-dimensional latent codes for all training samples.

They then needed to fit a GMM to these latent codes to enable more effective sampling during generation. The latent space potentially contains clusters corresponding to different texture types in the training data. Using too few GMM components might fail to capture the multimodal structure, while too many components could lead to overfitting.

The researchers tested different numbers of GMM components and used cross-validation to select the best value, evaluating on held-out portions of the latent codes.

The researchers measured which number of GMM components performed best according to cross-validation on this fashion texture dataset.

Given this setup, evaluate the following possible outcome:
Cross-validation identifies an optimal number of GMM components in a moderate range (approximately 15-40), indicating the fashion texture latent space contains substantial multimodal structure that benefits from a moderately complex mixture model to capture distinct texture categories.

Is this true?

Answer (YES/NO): NO